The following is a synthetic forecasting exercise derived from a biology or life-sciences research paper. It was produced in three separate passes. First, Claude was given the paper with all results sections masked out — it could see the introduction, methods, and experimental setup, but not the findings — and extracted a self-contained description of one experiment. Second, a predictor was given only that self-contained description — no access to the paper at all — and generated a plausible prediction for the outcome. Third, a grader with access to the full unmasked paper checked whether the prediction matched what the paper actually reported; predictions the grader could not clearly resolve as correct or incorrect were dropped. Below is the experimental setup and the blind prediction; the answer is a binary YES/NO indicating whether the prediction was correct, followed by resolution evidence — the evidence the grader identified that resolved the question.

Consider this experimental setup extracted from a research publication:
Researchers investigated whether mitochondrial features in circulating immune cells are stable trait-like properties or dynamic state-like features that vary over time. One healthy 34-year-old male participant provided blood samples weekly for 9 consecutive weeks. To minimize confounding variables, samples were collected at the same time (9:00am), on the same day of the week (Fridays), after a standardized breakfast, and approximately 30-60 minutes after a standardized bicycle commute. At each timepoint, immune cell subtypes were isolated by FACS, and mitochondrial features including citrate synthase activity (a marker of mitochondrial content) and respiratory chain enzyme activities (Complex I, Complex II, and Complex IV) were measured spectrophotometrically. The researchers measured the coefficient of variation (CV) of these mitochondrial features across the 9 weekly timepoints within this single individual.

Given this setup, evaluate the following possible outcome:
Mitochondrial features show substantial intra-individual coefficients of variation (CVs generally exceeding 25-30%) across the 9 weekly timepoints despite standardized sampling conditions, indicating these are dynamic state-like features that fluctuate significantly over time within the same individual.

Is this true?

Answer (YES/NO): NO